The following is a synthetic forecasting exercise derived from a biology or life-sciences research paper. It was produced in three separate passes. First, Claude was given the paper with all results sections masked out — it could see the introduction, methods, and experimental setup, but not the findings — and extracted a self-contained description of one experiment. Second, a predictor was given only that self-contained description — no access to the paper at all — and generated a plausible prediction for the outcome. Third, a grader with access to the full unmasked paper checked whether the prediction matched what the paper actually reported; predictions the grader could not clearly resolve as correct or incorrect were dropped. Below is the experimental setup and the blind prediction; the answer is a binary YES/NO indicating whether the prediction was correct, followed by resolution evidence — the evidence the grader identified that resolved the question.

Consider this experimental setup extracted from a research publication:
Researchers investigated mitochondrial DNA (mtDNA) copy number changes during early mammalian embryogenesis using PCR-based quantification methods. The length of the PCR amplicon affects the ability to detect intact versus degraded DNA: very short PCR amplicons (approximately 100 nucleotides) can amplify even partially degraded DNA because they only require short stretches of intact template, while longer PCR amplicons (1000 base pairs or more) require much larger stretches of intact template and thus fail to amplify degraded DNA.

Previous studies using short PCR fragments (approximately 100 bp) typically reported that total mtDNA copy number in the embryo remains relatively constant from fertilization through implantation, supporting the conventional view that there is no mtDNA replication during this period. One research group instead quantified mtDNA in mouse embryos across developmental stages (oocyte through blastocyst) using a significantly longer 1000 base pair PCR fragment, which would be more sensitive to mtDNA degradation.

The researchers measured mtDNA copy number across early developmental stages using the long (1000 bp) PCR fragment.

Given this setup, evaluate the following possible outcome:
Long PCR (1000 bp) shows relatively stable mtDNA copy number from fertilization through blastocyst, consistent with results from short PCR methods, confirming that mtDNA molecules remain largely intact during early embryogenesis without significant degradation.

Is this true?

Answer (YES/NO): NO